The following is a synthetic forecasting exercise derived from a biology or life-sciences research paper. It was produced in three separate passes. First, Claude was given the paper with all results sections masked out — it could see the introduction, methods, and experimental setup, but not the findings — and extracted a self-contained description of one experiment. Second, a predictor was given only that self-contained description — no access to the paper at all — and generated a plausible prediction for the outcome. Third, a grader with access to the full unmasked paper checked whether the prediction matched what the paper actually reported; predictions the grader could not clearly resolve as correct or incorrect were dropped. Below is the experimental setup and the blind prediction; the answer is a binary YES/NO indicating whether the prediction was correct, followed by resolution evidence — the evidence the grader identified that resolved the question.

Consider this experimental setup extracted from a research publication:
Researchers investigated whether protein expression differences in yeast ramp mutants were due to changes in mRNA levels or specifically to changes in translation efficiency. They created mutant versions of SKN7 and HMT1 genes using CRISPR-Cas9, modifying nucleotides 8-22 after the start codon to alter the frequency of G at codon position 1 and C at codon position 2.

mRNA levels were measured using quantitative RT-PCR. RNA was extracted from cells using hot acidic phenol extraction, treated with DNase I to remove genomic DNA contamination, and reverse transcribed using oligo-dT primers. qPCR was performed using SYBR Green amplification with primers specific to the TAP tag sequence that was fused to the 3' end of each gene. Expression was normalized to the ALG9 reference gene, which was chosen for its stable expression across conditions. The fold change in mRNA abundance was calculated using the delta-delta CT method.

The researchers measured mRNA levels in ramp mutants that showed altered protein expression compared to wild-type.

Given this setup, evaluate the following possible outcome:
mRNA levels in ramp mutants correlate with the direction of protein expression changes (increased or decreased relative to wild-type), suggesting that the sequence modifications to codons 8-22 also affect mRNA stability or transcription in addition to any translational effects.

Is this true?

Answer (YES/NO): NO